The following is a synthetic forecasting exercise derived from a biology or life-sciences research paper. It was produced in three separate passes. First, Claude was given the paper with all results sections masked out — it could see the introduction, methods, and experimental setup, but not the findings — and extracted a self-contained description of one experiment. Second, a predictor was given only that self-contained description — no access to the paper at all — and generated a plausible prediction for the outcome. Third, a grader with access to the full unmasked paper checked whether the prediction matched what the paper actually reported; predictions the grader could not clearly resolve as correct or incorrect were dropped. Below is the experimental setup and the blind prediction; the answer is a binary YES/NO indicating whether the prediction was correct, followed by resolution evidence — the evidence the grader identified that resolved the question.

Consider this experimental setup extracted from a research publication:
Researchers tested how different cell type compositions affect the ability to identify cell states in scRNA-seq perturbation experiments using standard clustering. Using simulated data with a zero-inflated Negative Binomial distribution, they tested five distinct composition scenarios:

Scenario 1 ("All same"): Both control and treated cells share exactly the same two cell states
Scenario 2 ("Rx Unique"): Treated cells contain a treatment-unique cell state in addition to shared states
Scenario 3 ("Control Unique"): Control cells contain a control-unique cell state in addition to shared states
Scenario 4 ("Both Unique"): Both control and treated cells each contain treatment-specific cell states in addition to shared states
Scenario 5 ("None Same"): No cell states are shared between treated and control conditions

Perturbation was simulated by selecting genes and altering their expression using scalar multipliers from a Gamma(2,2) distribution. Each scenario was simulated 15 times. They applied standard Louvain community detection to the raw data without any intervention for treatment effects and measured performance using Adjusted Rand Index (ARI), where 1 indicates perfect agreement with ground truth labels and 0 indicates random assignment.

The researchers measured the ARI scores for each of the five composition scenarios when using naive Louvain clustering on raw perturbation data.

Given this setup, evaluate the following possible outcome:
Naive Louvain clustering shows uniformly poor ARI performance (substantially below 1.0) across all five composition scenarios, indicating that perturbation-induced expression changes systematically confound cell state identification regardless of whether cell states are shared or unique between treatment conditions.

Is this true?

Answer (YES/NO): NO